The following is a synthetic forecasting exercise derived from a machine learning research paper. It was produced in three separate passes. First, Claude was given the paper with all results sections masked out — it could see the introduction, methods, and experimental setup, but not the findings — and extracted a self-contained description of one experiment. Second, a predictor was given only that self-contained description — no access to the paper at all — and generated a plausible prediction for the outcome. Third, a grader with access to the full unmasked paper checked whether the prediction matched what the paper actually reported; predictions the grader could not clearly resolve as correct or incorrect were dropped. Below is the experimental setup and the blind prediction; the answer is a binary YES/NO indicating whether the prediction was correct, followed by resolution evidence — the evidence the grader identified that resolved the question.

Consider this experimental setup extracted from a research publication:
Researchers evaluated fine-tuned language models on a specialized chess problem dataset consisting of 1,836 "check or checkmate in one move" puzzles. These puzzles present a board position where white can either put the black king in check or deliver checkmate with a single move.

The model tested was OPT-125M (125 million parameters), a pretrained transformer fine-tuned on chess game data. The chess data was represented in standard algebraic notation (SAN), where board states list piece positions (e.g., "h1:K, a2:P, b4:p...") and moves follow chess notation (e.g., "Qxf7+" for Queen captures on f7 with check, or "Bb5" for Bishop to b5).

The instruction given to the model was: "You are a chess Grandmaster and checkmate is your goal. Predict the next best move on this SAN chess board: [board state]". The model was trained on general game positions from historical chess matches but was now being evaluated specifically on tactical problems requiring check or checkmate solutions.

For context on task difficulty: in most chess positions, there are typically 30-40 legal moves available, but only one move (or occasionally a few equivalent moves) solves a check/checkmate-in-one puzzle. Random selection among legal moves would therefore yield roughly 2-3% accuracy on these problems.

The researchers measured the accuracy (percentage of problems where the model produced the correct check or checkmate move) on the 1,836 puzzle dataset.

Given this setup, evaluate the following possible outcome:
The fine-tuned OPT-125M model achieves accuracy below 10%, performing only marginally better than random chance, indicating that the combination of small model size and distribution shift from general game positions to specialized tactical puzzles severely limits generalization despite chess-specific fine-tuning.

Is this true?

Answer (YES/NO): NO